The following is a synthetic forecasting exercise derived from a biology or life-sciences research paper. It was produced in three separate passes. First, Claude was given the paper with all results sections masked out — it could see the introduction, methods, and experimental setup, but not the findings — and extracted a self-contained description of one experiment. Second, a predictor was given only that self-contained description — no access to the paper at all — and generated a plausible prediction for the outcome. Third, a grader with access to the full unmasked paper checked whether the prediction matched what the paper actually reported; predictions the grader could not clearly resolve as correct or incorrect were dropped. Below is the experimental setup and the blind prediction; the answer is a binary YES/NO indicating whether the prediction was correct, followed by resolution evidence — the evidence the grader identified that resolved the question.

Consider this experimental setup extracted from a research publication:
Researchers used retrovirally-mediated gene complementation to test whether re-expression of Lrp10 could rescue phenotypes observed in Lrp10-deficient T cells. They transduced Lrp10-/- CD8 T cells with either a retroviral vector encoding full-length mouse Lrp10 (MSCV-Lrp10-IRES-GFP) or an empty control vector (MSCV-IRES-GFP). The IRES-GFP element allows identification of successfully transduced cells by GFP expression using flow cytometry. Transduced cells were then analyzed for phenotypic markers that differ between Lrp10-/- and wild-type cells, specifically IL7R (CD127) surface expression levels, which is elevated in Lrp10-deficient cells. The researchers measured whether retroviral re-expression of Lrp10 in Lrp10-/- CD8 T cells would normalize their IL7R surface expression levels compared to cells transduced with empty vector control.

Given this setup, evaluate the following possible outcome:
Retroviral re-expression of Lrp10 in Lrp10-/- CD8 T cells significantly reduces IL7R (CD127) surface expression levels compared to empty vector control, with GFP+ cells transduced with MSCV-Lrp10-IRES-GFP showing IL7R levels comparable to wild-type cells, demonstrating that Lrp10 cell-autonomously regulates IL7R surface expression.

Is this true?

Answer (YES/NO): NO